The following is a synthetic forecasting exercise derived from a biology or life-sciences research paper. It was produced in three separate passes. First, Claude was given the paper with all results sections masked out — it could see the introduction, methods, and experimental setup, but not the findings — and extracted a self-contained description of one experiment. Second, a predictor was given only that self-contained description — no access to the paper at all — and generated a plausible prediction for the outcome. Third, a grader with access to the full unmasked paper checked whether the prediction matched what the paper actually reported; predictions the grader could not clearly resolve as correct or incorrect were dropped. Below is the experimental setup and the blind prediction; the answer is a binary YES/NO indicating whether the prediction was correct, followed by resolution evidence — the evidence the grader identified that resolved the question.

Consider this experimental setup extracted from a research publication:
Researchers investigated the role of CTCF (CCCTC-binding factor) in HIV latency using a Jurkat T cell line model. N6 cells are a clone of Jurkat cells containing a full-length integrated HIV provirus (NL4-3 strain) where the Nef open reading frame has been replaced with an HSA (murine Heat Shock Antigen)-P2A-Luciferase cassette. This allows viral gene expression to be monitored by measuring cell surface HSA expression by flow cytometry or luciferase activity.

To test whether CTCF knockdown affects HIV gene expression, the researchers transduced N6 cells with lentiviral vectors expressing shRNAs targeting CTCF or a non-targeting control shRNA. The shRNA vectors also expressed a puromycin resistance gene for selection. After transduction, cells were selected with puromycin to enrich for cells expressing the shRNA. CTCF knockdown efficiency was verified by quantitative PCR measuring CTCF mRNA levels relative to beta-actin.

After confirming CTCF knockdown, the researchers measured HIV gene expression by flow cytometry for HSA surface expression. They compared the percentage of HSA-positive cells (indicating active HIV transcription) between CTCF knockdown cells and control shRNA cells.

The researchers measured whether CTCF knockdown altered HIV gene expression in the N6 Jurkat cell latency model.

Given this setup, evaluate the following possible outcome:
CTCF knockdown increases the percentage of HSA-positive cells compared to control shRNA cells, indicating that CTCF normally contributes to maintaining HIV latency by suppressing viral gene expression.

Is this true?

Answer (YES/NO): YES